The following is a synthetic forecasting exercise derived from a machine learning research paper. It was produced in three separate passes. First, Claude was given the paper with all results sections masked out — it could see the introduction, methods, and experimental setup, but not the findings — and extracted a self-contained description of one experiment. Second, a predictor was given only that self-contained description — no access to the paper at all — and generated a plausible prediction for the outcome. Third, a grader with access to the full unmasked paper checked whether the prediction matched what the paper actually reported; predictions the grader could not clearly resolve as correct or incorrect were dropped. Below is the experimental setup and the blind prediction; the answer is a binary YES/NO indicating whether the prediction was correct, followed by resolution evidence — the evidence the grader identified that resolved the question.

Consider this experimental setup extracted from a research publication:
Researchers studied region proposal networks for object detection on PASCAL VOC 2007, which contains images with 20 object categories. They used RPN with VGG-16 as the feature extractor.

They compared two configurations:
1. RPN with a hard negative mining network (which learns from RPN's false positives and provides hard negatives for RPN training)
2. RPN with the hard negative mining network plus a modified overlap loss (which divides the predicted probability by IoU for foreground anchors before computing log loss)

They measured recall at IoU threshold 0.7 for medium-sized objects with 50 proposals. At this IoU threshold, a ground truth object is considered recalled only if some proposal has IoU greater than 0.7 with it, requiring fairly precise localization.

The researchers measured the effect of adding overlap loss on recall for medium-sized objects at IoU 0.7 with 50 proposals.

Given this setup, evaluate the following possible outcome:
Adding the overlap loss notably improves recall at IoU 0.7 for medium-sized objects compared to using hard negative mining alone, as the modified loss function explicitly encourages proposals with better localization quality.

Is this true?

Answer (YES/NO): YES